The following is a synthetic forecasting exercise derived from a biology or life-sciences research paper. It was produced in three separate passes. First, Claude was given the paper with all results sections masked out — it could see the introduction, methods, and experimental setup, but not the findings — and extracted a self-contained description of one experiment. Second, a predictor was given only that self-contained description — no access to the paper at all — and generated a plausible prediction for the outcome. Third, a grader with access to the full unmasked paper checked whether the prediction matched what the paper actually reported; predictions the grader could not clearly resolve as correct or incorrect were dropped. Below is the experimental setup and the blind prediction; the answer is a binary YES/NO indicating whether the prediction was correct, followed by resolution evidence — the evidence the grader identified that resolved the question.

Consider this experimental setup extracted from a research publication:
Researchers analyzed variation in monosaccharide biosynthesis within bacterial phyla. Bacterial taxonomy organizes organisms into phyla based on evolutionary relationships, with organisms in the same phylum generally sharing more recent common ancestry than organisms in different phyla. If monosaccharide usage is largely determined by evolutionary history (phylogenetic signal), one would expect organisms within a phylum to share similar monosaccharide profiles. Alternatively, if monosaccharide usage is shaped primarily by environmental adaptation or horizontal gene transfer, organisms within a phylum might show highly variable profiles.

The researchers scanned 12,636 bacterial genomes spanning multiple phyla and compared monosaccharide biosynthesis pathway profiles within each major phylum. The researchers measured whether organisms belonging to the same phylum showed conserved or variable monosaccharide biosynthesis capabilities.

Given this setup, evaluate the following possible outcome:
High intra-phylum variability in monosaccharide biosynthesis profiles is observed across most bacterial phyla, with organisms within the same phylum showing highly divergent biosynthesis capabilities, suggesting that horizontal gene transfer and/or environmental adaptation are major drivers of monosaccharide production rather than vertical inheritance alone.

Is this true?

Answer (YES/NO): YES